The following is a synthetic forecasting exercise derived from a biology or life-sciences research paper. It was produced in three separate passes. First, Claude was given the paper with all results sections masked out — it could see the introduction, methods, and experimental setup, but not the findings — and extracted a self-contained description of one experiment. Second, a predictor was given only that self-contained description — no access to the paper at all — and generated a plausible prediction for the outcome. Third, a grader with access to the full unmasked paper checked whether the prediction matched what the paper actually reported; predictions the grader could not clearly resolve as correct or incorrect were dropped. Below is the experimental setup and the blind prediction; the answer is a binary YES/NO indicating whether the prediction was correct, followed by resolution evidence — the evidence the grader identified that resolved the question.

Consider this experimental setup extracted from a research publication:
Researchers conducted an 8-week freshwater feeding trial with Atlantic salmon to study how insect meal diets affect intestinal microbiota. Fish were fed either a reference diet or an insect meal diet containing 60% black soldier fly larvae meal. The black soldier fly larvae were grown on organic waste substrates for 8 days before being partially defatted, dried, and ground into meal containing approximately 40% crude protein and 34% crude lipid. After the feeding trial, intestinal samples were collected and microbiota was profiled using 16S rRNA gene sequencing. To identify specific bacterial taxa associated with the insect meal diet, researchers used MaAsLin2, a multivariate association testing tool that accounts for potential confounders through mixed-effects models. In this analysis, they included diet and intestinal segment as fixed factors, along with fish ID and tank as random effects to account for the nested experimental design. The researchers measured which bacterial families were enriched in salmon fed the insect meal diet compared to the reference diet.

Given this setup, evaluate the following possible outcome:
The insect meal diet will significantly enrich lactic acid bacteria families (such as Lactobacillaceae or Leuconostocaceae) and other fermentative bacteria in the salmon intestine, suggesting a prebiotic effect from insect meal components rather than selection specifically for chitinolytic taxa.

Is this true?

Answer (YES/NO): NO